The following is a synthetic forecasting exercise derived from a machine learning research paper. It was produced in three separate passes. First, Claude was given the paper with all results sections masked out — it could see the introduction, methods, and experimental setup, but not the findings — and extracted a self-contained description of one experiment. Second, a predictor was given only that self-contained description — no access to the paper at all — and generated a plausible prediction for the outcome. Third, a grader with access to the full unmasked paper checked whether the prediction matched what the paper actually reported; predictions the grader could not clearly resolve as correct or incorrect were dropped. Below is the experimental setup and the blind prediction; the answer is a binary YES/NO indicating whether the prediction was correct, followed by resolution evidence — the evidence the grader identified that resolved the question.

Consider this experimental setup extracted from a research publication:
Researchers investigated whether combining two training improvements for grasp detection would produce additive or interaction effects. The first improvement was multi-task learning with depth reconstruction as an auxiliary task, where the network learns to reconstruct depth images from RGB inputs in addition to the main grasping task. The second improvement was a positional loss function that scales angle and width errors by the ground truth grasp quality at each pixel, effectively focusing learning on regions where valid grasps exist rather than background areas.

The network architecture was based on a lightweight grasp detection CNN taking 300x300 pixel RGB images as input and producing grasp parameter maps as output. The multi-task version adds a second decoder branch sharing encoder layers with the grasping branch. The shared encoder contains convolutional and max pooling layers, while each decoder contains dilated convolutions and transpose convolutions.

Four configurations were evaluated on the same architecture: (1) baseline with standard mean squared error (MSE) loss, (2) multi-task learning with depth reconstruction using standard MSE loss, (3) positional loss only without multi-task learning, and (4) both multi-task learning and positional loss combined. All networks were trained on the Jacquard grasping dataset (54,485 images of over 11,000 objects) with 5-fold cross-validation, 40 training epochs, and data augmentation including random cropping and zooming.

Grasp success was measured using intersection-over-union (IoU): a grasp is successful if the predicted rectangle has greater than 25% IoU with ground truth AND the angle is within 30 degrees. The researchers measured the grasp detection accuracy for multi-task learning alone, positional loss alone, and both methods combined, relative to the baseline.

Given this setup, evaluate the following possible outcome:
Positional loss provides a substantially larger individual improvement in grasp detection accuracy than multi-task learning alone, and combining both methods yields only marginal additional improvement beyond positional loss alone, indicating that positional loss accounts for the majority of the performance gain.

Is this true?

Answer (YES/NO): NO